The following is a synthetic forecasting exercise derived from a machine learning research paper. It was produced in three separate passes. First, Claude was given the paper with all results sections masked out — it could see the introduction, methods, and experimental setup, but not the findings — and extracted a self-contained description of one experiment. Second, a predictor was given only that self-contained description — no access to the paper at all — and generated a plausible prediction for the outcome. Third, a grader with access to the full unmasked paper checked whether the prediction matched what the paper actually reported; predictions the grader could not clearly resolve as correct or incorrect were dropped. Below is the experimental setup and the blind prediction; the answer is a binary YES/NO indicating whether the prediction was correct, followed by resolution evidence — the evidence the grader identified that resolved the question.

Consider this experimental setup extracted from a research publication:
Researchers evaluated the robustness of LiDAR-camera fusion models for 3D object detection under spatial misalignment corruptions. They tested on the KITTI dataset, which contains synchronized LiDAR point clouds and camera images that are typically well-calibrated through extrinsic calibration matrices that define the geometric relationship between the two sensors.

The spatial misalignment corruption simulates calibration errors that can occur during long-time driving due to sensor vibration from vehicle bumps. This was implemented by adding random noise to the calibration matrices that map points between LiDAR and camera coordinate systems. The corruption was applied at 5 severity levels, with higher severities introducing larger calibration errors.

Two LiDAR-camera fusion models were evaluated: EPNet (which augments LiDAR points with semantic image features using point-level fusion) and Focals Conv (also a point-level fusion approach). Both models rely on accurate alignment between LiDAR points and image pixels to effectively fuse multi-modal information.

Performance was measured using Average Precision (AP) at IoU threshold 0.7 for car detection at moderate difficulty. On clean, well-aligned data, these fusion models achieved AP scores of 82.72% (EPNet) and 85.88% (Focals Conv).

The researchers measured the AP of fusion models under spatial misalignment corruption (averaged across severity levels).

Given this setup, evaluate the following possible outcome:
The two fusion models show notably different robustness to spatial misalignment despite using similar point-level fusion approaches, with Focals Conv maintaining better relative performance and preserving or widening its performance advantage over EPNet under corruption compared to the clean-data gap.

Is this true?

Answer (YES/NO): YES